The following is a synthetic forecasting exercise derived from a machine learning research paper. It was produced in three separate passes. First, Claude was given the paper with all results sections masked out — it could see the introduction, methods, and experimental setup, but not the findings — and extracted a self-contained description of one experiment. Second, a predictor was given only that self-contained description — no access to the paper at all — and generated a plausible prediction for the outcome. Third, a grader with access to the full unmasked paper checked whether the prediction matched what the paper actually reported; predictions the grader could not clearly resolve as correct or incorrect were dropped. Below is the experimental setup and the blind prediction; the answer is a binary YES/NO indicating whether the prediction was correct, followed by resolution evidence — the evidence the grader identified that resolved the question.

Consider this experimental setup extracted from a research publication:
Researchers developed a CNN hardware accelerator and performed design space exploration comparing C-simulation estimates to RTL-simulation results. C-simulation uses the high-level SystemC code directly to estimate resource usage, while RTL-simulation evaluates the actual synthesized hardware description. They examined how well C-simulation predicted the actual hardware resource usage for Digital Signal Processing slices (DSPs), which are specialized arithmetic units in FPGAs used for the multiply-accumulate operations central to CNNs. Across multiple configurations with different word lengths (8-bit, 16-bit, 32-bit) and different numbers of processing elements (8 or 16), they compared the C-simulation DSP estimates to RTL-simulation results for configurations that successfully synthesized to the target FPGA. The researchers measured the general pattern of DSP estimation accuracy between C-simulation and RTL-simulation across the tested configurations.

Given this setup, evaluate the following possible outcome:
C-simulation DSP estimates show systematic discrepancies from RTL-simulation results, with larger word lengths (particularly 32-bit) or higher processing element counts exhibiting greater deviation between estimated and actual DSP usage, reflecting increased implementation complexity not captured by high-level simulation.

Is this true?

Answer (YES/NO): NO